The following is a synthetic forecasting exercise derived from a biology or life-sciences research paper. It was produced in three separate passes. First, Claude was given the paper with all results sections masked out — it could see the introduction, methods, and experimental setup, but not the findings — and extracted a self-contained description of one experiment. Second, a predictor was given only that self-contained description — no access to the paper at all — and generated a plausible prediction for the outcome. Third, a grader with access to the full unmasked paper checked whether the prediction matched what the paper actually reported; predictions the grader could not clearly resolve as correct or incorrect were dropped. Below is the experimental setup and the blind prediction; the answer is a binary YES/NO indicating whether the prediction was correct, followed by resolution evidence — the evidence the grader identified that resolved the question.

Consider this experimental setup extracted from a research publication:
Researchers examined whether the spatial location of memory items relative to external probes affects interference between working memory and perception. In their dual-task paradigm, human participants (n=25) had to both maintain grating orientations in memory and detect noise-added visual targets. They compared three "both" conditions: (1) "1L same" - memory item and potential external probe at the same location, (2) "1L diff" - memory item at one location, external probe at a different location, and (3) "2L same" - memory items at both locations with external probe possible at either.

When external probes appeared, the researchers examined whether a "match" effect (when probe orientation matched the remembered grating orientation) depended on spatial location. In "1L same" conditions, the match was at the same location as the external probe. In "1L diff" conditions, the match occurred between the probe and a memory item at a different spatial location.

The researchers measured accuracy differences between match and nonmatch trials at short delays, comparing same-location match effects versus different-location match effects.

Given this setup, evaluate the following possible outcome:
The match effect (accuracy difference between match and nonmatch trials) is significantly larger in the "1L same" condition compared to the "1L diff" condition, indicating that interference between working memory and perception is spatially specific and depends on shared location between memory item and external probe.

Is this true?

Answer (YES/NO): YES